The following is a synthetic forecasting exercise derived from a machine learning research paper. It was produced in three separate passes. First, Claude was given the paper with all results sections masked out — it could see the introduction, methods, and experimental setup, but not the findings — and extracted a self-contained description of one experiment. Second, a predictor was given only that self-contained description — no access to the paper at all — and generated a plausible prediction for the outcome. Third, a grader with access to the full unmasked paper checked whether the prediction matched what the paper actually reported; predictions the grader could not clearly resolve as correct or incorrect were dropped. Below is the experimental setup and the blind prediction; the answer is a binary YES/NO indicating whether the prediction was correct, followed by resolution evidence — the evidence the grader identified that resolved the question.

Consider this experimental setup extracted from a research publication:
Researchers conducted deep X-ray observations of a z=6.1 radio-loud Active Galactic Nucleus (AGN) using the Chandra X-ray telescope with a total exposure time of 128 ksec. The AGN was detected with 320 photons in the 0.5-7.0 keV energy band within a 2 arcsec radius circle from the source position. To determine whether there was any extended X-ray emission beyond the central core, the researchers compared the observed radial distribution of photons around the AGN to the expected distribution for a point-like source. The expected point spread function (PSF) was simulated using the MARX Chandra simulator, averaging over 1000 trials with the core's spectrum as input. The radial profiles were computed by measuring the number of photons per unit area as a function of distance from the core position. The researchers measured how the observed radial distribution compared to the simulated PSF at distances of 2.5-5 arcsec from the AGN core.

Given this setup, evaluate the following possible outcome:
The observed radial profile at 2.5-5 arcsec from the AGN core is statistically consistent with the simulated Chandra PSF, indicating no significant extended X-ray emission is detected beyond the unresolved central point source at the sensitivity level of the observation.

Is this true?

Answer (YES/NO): NO